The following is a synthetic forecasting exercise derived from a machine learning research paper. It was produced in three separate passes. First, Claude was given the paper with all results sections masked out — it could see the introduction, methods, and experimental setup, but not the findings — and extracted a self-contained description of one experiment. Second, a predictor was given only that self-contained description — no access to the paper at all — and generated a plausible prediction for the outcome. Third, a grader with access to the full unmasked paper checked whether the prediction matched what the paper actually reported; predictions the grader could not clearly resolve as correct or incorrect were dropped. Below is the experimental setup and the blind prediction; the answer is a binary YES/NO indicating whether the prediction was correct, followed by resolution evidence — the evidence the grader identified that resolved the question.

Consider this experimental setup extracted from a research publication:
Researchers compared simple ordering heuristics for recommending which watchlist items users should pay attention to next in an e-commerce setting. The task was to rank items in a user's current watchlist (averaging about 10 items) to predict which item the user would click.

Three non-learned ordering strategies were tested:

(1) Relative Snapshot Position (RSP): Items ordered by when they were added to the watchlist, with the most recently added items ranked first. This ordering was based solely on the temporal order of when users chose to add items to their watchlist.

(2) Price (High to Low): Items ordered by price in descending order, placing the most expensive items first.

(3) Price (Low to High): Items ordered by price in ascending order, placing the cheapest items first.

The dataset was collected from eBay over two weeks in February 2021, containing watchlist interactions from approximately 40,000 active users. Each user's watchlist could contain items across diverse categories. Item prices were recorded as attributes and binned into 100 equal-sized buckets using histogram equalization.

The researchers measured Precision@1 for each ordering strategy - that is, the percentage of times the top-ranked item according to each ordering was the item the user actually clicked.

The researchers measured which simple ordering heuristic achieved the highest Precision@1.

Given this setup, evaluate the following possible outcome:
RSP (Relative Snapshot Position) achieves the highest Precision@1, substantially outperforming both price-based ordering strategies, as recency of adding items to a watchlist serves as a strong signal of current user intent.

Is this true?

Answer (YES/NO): YES